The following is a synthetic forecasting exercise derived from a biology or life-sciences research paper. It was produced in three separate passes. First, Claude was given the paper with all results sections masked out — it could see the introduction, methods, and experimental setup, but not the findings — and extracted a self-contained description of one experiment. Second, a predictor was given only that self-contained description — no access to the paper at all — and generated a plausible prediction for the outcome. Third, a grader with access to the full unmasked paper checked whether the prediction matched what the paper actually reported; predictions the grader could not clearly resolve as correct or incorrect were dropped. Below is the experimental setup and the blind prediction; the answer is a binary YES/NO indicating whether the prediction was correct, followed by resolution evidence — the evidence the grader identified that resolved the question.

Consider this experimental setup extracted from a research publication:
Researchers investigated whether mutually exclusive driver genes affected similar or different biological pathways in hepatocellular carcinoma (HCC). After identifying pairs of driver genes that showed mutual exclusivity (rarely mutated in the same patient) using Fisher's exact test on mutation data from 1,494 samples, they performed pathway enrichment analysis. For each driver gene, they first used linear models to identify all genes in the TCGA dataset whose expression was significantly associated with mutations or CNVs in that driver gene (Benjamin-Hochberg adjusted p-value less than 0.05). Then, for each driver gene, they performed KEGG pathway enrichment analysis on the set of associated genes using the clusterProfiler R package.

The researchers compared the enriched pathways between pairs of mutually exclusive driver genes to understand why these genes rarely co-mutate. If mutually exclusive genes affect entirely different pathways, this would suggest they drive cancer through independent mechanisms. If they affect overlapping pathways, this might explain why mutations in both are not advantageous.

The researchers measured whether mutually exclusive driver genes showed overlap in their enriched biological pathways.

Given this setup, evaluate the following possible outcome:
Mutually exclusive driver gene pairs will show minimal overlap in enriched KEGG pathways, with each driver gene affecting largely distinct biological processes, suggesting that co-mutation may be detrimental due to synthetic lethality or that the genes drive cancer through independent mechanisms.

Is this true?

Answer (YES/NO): NO